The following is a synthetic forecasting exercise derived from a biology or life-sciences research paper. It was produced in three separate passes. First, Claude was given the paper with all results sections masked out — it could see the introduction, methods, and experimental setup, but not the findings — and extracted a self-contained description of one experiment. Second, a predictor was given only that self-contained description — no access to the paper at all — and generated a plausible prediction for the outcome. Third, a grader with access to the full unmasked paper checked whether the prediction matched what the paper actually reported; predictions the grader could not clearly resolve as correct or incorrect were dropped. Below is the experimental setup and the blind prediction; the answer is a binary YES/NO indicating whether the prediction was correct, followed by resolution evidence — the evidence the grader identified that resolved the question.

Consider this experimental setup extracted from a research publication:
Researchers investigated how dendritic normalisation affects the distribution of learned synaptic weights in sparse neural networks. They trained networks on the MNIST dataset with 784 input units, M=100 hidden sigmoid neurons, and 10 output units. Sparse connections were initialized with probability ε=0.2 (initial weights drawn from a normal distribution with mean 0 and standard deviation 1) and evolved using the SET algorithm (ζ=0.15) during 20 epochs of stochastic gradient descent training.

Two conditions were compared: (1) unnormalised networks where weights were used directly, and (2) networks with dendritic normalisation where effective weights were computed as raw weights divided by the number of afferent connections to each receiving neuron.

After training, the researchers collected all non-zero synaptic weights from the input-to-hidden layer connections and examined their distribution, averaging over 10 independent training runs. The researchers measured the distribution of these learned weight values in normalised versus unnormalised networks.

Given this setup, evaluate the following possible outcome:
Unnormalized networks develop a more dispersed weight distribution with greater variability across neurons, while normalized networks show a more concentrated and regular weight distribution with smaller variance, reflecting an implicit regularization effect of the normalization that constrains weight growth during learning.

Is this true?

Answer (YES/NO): YES